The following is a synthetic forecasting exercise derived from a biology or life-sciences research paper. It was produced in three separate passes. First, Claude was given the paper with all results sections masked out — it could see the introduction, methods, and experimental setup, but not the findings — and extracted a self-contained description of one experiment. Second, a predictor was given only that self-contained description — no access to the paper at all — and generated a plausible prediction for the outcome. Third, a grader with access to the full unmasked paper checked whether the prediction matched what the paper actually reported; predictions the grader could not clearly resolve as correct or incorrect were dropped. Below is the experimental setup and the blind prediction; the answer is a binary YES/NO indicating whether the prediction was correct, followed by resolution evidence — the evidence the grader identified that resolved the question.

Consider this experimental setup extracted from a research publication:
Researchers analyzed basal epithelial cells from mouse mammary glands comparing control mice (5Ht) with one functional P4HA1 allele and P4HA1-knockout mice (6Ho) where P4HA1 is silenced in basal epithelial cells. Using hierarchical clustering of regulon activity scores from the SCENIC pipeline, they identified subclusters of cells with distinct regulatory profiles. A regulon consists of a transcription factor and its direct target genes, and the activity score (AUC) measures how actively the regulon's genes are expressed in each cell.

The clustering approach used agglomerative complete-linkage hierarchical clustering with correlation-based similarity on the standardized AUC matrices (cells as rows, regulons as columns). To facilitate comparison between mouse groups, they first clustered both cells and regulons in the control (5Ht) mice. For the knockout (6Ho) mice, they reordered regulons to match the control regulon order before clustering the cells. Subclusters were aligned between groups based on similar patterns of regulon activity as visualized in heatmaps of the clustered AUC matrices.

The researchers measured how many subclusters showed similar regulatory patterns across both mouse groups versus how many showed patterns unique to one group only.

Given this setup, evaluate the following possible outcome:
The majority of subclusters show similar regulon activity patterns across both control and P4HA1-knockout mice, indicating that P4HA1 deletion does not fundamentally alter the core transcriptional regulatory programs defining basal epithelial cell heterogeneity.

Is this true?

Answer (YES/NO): YES